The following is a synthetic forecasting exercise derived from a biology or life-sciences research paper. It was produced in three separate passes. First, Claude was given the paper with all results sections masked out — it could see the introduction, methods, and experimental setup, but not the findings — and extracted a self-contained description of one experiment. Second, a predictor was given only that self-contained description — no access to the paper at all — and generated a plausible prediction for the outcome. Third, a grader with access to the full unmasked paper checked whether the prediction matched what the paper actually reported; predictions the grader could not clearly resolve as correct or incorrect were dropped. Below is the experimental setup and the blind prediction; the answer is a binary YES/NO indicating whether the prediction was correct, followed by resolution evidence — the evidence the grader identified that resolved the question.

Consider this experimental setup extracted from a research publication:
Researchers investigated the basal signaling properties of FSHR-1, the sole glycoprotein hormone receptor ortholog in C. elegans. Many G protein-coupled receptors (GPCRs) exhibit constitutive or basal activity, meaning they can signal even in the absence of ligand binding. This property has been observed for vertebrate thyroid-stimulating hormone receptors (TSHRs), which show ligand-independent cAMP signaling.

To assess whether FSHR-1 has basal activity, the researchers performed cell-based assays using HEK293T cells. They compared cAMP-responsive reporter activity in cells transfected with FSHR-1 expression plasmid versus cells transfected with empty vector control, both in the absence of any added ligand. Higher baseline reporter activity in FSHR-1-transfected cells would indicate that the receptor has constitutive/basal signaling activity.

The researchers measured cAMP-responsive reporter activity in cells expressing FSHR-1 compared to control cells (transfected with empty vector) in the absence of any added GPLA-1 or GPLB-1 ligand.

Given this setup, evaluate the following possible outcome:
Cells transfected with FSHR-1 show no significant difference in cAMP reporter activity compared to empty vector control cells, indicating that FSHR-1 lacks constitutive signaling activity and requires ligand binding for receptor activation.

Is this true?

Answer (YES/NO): NO